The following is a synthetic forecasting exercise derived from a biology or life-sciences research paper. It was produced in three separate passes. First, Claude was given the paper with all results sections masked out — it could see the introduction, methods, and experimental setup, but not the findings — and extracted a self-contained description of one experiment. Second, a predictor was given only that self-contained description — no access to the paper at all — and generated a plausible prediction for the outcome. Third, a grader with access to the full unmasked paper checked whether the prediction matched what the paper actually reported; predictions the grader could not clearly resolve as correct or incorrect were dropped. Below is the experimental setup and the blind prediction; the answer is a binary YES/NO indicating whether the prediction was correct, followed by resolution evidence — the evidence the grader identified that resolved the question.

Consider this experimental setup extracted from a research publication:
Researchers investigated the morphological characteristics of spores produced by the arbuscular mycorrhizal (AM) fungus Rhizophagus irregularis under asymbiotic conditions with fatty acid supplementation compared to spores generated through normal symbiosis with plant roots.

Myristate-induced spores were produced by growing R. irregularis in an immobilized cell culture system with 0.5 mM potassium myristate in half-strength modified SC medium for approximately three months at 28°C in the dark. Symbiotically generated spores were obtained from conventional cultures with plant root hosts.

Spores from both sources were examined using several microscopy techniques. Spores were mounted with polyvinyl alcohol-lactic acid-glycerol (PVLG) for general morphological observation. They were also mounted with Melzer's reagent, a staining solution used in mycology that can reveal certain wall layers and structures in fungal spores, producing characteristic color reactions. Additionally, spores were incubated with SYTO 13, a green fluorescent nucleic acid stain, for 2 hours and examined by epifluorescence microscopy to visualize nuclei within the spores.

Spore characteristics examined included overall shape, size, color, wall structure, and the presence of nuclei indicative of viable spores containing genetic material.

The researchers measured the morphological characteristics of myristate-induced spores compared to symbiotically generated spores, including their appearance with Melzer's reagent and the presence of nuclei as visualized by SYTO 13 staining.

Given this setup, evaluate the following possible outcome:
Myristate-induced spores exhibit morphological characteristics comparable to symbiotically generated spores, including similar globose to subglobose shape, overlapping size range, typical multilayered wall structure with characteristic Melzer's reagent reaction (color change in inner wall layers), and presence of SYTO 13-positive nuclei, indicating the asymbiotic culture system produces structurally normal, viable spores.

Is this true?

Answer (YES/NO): NO